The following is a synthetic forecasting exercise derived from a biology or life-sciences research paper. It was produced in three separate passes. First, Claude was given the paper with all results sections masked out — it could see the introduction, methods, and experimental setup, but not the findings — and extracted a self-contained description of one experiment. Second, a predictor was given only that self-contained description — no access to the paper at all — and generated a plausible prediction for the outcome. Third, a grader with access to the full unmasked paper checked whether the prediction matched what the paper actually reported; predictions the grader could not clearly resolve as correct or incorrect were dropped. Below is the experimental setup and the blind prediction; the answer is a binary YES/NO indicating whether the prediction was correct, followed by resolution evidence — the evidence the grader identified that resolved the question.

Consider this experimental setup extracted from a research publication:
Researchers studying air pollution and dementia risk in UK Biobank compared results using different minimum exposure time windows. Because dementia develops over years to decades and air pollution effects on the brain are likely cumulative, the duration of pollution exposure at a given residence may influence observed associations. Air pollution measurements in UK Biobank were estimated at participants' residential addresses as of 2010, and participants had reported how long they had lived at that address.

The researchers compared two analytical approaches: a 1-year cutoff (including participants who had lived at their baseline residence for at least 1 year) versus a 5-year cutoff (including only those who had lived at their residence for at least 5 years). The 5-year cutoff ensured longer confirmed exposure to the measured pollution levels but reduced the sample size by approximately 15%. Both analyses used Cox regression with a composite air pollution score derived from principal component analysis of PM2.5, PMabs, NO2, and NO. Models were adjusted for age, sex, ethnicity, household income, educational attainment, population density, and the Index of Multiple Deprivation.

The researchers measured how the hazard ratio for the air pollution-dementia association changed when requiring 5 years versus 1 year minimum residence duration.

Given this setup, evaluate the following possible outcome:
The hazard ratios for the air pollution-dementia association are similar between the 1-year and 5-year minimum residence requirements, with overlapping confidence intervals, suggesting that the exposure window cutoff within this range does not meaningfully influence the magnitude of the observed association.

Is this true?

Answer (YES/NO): NO